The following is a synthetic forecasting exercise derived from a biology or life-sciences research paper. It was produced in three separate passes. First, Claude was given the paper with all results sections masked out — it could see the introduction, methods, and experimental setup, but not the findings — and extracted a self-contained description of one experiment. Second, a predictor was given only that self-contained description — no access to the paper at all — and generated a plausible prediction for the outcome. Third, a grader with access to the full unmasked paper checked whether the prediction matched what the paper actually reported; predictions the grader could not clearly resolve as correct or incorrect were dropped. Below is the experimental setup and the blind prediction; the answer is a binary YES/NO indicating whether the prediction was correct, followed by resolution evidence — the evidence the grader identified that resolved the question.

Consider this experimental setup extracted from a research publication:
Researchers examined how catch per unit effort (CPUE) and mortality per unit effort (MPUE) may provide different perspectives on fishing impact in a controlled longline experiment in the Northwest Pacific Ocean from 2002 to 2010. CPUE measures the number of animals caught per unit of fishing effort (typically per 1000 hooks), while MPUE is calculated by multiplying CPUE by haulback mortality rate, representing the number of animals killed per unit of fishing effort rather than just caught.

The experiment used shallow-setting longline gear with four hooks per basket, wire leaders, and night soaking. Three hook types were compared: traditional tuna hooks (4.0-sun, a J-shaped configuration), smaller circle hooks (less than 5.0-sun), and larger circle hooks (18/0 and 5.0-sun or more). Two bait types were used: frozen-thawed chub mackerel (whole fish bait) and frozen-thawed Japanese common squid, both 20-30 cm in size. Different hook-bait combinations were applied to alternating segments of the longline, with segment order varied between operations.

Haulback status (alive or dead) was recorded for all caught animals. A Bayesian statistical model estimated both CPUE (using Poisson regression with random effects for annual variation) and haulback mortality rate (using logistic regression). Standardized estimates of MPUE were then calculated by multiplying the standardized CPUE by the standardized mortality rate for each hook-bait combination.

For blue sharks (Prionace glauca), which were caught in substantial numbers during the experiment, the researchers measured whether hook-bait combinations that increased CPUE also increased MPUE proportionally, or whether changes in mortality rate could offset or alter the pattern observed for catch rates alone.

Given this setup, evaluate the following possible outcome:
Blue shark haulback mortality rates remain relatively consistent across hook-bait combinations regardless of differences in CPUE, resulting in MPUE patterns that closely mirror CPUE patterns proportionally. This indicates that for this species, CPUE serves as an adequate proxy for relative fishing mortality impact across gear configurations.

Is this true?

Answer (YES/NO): NO